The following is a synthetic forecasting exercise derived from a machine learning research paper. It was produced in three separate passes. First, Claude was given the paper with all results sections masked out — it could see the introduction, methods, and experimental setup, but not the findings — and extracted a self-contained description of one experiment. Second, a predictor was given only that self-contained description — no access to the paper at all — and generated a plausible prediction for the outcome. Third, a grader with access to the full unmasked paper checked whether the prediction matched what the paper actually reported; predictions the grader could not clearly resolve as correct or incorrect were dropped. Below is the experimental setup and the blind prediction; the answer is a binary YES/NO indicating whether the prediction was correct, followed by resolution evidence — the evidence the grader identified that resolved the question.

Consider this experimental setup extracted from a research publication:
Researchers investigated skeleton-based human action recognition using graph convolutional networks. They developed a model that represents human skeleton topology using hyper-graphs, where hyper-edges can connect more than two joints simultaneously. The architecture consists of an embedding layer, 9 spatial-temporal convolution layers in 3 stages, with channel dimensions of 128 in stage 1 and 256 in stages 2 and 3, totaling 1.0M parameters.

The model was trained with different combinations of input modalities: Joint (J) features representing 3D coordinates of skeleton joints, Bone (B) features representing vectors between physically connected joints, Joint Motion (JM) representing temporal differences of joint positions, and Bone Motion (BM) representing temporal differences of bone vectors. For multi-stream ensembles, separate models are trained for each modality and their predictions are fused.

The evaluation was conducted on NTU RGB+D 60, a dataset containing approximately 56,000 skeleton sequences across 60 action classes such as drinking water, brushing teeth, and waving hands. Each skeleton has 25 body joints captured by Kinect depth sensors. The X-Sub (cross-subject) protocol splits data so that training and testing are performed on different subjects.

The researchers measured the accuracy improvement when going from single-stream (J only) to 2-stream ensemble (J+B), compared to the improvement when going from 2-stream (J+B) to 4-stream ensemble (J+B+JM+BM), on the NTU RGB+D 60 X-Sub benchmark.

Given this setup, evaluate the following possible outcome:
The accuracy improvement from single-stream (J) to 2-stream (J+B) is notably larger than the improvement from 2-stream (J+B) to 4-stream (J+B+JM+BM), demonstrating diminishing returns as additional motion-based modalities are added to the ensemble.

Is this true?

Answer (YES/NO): YES